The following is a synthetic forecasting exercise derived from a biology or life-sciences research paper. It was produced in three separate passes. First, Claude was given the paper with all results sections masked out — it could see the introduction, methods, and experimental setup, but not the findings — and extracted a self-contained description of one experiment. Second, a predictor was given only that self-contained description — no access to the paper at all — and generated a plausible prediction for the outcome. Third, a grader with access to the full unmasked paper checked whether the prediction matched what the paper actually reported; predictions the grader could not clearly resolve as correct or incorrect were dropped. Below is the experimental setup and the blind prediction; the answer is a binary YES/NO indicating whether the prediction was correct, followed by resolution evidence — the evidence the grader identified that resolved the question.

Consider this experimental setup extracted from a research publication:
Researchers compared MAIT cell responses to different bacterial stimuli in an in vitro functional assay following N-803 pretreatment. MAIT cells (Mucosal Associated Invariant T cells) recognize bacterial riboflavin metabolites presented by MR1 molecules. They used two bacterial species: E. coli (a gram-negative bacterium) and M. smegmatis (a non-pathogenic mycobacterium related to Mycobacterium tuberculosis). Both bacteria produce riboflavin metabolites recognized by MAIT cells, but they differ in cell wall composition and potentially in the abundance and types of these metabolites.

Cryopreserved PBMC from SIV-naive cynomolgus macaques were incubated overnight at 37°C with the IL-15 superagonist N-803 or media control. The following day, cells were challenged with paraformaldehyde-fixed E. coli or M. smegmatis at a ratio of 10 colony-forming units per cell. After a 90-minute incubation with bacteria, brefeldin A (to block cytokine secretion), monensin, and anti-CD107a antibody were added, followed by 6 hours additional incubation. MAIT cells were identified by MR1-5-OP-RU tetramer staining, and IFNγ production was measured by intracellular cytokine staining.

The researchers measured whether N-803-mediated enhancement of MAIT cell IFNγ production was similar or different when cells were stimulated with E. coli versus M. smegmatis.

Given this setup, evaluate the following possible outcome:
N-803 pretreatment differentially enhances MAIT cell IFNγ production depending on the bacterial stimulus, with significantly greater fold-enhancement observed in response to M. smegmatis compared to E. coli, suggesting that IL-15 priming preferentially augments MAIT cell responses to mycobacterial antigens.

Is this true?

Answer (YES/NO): NO